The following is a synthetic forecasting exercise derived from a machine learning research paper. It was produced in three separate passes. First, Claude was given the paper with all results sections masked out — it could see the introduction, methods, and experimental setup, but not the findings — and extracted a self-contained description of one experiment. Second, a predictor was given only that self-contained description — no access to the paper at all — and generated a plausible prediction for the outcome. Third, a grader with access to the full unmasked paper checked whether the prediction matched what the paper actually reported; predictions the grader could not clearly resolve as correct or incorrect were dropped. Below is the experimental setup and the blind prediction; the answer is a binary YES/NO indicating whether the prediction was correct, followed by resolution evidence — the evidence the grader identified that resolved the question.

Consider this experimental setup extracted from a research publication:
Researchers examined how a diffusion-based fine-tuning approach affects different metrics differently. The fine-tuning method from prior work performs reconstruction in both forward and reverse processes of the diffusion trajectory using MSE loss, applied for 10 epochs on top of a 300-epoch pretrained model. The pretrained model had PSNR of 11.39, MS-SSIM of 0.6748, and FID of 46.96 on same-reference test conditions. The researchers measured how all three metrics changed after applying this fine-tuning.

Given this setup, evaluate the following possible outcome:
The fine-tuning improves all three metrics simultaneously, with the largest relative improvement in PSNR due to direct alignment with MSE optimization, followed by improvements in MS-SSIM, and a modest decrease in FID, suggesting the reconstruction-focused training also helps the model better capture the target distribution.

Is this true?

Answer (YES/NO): NO